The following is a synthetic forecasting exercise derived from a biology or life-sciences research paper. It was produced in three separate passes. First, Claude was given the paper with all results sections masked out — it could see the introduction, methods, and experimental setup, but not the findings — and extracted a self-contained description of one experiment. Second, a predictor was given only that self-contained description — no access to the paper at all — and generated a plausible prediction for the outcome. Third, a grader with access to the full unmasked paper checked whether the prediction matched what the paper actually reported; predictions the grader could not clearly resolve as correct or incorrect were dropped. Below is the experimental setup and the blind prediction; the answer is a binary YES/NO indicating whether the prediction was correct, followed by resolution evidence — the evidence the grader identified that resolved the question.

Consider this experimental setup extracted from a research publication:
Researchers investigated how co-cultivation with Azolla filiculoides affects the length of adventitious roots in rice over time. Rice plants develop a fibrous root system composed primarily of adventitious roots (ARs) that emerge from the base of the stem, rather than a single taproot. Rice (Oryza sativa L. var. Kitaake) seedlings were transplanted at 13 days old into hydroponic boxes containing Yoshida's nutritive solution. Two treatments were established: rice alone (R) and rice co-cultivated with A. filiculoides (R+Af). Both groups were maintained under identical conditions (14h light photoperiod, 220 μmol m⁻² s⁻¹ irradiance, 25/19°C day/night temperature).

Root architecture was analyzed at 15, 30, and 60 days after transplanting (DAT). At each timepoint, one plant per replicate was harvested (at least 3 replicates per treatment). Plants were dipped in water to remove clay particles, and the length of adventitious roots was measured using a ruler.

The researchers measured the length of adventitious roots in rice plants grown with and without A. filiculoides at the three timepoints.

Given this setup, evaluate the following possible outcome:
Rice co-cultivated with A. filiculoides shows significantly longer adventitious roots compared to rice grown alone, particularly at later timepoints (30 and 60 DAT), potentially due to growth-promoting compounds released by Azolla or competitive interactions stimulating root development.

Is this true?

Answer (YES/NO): NO